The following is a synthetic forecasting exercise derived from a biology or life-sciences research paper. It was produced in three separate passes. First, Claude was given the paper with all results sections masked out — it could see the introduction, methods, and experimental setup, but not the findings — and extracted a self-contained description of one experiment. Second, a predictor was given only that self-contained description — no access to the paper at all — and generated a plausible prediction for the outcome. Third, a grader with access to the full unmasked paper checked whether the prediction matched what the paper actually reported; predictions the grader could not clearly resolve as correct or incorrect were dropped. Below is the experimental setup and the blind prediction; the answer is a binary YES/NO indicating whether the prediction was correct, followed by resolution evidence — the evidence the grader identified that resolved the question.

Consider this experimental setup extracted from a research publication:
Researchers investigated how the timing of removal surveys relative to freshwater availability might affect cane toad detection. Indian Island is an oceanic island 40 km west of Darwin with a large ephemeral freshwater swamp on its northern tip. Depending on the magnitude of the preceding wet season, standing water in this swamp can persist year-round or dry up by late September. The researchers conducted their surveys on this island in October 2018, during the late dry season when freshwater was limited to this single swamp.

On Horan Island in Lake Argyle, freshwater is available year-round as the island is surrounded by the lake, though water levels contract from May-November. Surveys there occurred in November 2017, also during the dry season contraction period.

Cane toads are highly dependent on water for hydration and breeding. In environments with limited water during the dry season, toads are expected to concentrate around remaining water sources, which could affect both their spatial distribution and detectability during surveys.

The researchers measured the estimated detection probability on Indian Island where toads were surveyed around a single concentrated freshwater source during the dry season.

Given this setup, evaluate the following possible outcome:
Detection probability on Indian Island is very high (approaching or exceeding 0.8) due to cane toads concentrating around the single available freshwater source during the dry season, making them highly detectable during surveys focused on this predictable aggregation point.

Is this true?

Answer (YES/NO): NO